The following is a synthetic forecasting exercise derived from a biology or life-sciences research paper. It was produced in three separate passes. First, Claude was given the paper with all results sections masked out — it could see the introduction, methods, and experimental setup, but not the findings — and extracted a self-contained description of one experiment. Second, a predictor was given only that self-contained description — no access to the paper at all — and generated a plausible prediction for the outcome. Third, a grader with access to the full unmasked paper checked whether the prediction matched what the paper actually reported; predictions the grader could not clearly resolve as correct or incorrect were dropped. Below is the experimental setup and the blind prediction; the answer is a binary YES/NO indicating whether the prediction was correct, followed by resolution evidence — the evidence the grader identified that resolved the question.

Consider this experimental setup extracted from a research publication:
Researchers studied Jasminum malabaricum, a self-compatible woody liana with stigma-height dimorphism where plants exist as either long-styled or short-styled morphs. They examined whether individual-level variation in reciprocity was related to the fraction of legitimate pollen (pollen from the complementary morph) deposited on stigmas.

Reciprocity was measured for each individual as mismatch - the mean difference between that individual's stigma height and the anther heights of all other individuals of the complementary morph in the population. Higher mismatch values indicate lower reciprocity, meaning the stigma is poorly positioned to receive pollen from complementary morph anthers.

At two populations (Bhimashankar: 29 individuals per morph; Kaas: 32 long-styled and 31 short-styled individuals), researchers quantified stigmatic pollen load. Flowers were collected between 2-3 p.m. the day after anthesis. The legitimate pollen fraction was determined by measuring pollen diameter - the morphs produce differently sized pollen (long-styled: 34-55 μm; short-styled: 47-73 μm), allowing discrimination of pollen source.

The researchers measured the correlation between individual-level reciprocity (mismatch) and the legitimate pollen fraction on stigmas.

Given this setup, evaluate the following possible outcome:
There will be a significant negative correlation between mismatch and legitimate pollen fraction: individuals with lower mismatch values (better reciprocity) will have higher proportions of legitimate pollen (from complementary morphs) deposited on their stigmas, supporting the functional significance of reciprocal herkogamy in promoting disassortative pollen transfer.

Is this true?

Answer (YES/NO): NO